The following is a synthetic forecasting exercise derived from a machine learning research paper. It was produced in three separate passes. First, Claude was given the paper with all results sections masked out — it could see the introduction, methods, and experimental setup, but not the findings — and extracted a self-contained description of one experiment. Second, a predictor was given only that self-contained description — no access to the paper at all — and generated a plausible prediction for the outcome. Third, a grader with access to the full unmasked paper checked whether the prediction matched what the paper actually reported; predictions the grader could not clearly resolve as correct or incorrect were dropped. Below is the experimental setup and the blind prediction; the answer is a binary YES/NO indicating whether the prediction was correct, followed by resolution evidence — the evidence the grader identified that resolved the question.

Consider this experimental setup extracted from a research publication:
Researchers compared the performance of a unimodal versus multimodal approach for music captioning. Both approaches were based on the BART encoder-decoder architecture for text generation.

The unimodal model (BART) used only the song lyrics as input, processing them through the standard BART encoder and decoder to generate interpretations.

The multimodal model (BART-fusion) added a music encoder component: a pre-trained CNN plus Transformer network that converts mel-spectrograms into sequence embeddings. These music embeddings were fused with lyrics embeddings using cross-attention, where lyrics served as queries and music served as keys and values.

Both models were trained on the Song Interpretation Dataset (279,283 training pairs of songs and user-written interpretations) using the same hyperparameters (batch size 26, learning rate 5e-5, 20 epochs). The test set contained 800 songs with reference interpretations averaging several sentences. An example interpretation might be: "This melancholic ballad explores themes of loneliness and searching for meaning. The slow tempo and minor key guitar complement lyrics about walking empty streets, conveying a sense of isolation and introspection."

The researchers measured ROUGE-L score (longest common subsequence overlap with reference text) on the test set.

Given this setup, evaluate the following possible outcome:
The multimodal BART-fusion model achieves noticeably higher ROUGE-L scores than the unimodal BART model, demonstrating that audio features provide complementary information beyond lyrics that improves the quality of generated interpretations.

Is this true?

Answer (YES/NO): NO